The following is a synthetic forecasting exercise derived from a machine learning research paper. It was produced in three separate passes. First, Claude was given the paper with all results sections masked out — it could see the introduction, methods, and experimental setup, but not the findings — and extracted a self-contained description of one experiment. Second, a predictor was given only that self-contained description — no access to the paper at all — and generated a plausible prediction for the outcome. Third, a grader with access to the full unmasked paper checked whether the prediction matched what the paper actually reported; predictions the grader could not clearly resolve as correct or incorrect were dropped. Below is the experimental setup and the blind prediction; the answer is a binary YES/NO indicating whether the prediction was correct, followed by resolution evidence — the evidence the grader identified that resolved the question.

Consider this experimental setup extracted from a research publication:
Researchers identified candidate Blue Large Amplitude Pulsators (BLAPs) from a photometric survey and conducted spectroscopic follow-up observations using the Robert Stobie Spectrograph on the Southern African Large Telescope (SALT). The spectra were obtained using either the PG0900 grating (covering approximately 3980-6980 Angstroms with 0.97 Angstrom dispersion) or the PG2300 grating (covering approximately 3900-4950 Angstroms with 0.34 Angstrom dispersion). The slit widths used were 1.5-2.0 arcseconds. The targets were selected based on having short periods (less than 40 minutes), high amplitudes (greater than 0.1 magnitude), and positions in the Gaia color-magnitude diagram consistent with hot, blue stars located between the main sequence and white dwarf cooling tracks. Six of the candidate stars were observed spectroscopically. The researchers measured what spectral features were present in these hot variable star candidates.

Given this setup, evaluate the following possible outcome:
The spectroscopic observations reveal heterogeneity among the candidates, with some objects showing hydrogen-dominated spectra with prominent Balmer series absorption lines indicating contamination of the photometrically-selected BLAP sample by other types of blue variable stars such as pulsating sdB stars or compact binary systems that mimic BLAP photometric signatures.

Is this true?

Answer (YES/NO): YES